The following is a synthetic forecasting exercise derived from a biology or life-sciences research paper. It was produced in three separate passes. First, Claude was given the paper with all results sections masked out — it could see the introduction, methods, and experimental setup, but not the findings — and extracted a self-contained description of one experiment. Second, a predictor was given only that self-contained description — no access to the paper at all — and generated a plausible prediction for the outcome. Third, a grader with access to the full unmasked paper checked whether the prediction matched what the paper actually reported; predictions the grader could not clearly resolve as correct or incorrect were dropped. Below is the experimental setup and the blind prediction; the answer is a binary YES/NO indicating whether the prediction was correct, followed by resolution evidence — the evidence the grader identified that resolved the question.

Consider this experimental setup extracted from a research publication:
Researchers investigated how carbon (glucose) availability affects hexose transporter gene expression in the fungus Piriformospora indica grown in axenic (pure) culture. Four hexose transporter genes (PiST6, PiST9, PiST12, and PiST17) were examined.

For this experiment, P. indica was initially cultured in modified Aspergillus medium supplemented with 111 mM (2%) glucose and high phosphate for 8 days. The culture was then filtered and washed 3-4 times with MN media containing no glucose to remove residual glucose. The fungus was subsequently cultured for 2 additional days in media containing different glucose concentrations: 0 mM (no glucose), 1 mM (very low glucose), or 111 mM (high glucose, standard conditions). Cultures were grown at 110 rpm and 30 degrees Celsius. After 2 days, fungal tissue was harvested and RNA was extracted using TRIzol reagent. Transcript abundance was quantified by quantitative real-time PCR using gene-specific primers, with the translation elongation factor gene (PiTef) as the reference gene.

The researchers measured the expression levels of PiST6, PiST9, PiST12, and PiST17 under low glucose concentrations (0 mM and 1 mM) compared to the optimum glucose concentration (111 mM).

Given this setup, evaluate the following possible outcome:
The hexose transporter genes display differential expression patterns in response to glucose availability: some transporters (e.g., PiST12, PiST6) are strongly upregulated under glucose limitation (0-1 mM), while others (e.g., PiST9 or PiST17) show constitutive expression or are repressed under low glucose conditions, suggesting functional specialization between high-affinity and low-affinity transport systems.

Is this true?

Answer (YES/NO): NO